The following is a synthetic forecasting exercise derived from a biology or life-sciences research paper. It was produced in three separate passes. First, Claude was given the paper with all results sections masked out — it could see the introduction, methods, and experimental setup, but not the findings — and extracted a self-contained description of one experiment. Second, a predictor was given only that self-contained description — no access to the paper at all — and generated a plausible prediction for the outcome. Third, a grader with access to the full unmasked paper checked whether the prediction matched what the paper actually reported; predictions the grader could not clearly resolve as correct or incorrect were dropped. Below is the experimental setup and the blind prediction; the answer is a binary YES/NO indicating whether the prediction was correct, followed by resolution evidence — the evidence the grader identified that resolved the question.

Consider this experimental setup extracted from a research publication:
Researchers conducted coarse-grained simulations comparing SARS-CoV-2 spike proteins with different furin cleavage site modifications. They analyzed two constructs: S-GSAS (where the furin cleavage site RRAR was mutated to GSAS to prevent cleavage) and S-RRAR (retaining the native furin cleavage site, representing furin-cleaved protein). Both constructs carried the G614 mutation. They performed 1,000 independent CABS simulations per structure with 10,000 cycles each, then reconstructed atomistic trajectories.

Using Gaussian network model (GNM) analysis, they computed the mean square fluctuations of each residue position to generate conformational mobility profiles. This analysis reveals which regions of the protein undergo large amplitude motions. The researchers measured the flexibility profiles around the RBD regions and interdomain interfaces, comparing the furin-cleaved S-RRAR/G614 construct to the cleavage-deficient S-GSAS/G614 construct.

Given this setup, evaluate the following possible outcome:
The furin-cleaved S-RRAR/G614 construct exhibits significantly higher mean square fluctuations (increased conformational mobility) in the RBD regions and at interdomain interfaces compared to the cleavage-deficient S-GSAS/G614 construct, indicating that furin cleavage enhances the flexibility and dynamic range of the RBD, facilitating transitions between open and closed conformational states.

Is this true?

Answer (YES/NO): NO